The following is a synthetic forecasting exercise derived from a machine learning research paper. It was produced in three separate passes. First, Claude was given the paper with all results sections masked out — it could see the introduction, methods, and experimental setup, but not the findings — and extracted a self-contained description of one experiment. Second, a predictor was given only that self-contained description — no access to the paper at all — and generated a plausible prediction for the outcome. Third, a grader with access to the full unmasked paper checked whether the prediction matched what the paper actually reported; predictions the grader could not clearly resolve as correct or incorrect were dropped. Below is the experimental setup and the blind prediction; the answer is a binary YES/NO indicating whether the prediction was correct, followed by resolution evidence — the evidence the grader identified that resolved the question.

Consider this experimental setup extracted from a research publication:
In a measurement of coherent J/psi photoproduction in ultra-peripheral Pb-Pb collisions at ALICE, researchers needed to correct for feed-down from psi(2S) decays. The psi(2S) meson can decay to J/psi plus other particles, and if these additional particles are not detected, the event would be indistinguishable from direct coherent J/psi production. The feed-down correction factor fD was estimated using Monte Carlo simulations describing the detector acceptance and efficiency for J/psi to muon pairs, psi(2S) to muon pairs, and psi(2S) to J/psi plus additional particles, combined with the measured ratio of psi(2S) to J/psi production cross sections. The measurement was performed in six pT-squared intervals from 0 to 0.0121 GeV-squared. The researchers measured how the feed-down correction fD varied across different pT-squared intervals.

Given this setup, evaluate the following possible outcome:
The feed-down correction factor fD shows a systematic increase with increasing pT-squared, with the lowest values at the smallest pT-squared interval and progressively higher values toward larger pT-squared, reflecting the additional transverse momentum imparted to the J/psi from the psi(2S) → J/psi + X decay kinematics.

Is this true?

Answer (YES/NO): YES